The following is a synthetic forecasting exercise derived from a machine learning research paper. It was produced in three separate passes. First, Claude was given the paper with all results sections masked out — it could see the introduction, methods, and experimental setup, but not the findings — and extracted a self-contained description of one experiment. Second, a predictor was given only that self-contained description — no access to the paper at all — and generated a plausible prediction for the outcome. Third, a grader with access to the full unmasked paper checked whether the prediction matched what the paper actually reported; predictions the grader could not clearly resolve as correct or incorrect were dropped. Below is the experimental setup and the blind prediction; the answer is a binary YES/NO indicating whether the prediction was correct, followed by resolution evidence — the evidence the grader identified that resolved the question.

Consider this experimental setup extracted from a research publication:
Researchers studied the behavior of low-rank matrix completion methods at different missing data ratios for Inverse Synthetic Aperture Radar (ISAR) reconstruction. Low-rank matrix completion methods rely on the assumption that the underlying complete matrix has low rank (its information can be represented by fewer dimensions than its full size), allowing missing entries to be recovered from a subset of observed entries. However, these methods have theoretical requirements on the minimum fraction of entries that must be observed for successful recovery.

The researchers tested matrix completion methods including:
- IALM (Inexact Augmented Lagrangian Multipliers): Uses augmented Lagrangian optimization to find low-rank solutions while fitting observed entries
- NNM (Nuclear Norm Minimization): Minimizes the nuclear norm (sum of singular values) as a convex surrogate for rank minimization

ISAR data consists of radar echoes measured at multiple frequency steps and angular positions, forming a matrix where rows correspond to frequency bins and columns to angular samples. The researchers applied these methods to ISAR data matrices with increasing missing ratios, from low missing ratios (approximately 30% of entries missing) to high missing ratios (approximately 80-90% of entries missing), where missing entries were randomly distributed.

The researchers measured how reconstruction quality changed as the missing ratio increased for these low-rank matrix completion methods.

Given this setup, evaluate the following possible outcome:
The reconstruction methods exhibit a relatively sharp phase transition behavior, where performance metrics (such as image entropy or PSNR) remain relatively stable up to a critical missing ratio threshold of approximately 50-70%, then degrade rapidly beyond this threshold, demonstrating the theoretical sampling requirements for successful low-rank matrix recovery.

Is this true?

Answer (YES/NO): NO